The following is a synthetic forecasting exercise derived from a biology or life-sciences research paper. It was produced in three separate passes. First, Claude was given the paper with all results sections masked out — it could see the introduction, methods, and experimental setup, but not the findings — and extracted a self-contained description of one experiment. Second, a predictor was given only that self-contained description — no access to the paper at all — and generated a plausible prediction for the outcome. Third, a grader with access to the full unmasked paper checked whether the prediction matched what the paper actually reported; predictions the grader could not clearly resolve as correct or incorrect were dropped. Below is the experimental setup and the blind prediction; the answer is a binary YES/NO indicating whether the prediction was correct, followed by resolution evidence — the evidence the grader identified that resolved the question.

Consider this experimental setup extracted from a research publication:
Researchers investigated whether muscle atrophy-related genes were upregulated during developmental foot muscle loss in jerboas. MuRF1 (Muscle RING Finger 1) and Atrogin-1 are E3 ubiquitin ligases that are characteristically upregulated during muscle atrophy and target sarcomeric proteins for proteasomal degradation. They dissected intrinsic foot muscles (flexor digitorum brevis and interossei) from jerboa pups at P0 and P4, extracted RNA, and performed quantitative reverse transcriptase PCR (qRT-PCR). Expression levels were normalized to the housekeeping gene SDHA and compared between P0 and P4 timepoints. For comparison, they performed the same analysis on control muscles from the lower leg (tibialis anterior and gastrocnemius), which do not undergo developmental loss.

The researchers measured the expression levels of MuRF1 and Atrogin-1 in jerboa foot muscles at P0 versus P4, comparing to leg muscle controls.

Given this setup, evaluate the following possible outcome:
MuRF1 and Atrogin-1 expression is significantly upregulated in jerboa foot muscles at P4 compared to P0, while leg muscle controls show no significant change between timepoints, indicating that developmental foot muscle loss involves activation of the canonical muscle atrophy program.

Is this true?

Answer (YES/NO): NO